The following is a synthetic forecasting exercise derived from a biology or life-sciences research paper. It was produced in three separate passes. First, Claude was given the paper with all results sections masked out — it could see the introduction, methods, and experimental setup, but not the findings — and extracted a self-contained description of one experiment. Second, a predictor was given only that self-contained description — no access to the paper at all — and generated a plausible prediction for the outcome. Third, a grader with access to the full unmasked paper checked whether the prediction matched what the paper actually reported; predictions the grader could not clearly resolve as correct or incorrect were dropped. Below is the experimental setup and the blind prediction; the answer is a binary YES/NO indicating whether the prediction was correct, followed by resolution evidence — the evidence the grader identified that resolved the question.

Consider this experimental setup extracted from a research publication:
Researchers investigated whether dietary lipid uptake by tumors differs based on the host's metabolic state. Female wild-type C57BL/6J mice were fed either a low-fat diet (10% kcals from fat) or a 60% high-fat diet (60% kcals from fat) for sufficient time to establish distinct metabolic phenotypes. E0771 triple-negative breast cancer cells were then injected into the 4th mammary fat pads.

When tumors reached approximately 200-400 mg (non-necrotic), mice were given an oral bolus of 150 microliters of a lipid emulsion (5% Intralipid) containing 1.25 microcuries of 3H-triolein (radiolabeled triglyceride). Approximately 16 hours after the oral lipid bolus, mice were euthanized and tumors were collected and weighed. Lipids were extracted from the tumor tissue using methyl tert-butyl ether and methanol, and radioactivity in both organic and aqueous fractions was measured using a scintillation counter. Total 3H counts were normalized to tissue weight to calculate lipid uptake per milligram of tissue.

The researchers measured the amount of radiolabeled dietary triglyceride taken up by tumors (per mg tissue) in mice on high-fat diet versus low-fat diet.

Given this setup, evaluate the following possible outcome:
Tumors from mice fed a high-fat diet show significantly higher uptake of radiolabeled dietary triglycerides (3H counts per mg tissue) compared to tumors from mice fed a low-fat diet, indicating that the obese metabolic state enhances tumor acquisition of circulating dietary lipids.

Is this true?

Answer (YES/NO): NO